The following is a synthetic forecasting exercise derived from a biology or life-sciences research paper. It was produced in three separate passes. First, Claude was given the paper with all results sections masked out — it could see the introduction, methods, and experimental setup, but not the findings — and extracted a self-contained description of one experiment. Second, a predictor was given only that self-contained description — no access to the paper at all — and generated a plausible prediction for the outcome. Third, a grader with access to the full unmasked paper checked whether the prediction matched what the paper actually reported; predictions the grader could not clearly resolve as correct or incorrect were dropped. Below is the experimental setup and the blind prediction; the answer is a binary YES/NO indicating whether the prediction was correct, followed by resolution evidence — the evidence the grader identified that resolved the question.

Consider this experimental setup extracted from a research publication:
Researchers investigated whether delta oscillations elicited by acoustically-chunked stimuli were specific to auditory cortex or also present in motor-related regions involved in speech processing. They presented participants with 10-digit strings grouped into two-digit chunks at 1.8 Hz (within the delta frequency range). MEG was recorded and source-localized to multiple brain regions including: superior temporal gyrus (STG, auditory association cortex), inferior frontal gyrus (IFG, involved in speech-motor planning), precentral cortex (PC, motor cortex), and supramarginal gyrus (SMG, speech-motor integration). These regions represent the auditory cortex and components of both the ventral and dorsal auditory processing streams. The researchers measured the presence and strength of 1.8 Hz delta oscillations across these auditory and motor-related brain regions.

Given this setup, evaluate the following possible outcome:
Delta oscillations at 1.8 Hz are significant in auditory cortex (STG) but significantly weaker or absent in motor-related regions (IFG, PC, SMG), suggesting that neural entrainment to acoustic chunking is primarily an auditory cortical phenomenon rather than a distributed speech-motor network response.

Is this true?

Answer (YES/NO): NO